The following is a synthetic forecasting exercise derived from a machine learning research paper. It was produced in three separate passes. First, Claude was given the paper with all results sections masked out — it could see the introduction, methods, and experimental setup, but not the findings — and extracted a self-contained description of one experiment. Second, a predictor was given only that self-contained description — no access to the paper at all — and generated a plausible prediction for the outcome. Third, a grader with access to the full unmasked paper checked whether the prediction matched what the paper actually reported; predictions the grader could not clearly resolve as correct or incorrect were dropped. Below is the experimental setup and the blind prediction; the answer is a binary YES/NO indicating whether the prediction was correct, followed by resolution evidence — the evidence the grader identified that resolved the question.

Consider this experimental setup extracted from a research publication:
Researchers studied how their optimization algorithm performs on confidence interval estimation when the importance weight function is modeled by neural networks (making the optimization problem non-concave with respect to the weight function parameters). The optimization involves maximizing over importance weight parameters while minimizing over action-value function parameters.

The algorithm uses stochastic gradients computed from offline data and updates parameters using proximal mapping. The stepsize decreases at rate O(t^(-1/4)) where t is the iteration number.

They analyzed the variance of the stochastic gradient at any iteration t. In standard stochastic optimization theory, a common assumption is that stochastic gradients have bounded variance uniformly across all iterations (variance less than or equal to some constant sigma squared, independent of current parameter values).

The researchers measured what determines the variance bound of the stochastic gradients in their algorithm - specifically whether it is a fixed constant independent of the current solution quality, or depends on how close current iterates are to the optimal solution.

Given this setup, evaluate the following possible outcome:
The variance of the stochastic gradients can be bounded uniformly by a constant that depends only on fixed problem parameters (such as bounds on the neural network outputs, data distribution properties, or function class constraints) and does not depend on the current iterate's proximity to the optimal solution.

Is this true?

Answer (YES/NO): NO